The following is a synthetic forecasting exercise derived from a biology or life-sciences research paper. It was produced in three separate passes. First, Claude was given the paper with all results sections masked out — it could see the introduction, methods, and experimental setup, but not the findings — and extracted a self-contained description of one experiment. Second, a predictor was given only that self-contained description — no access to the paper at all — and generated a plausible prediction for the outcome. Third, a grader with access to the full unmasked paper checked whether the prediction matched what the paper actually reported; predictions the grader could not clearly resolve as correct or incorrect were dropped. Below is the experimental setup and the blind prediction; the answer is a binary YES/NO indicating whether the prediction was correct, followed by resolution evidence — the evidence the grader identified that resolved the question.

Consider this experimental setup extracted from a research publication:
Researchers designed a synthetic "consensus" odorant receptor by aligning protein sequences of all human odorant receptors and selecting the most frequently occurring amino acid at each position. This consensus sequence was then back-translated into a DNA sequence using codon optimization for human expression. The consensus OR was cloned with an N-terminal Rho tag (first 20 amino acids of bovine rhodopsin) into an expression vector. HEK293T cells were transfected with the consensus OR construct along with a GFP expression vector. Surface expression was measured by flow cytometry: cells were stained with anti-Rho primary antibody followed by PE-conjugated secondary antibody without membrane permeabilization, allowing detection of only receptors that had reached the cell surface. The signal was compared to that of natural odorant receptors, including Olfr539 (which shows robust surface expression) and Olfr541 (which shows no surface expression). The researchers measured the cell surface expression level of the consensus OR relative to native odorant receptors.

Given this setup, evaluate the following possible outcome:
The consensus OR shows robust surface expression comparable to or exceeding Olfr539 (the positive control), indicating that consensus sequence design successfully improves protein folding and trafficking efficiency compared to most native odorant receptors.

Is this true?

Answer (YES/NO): YES